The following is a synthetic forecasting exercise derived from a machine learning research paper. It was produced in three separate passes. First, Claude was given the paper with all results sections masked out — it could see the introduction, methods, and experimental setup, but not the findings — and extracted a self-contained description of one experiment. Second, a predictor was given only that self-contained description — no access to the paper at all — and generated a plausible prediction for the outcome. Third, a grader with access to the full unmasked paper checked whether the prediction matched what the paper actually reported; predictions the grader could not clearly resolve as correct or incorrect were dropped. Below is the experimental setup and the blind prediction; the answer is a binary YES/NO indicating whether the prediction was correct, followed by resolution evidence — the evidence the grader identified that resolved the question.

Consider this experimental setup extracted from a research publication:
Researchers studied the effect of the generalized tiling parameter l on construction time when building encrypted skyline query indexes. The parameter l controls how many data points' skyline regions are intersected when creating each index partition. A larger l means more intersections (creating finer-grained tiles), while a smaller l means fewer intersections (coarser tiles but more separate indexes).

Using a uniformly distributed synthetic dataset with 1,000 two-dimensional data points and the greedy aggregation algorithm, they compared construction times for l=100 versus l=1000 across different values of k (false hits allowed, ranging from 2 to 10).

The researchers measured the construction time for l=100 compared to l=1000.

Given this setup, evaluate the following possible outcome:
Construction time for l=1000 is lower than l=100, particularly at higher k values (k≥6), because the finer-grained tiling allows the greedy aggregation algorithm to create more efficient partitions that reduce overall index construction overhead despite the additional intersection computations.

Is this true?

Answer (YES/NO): NO